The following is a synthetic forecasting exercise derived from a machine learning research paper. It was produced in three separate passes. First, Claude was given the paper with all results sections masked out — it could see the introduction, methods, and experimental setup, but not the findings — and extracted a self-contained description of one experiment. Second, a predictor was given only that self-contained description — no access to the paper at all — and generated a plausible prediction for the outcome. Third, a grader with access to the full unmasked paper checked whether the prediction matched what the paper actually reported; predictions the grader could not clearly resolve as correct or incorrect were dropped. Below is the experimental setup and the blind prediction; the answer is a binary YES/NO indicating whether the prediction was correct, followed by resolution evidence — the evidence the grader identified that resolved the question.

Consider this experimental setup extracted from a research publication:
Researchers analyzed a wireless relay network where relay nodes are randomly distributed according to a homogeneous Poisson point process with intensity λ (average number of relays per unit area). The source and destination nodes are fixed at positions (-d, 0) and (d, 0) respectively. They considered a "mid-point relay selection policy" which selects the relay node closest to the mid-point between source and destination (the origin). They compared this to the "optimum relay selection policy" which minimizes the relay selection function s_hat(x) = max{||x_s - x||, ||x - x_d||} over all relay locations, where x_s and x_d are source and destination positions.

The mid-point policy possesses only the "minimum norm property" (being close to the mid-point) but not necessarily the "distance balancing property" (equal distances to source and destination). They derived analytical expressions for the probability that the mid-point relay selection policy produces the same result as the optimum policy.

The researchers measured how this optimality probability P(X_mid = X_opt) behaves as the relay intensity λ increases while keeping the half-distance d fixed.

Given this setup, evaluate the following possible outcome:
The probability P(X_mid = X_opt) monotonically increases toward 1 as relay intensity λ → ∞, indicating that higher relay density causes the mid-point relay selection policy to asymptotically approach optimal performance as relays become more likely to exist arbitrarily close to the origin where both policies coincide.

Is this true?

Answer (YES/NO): NO